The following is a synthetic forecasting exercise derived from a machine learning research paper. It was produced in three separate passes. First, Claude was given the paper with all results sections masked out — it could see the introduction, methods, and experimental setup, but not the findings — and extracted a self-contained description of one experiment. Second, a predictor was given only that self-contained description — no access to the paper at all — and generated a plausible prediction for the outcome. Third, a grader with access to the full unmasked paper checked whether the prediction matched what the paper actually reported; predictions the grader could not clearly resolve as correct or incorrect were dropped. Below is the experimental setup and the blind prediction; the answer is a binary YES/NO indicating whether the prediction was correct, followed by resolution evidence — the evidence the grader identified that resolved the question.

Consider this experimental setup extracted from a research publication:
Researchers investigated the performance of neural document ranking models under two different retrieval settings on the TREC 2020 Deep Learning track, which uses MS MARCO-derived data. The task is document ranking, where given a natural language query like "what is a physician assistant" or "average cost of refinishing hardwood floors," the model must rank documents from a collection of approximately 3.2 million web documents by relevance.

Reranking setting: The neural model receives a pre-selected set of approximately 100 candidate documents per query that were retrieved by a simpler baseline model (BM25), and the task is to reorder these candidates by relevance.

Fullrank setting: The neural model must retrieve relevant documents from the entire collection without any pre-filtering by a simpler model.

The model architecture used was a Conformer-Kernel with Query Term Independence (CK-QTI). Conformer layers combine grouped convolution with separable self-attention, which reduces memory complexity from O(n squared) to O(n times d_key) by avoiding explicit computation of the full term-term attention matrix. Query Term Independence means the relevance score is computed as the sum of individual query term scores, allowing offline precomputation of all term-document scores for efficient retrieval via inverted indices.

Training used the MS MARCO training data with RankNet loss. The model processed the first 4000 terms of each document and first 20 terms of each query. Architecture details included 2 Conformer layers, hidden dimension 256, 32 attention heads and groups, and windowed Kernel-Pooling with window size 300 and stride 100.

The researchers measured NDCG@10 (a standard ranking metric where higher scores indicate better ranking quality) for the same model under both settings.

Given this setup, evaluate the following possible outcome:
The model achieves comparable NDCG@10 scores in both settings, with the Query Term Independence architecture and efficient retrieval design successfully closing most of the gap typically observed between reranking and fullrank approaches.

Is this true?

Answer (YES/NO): YES